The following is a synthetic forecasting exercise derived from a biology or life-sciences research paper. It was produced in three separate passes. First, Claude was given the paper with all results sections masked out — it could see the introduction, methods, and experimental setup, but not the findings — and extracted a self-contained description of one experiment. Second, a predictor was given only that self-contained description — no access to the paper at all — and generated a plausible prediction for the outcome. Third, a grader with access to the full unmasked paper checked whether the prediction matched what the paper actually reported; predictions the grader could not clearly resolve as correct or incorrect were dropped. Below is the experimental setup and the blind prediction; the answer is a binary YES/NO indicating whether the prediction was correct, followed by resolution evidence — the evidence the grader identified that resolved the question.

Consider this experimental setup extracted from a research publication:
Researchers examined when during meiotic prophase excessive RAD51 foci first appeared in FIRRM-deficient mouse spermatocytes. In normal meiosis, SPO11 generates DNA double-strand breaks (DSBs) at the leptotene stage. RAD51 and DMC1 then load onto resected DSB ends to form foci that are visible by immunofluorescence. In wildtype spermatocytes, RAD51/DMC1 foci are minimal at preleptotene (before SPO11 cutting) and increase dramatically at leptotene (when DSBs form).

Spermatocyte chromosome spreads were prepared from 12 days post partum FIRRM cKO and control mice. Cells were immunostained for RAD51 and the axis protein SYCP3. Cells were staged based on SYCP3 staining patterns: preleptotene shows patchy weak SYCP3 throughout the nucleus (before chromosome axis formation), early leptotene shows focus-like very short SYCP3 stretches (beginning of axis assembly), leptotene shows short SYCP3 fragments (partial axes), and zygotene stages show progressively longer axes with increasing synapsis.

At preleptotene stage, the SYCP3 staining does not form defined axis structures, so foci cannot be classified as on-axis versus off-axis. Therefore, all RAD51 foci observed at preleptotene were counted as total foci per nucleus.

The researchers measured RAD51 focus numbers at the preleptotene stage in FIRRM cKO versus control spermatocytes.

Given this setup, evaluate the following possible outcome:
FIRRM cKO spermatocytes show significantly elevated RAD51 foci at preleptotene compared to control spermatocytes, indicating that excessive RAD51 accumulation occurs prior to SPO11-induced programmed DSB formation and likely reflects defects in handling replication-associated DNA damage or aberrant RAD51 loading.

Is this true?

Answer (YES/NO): YES